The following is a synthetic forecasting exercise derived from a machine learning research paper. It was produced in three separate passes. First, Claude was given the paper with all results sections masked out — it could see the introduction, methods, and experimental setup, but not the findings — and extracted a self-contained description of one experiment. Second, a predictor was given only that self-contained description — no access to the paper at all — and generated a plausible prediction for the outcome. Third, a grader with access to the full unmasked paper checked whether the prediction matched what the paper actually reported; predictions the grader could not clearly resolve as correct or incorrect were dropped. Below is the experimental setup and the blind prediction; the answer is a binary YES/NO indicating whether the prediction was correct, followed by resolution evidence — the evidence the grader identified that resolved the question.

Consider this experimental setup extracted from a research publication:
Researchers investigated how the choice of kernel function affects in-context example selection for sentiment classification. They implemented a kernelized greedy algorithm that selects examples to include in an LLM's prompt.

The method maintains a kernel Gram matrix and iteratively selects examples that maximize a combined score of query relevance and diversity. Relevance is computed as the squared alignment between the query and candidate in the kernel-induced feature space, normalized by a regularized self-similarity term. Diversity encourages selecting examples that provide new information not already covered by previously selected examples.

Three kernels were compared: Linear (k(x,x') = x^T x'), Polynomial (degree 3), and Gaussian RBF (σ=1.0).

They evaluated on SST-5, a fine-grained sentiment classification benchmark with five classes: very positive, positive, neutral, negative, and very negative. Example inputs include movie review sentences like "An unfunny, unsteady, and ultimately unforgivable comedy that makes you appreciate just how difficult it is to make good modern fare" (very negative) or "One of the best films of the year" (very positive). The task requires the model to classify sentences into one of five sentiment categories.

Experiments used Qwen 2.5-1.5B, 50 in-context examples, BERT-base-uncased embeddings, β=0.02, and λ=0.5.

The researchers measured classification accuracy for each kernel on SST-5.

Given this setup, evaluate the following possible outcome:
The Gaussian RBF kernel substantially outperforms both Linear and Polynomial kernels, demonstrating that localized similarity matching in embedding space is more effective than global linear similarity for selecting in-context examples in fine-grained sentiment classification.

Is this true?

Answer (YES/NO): NO